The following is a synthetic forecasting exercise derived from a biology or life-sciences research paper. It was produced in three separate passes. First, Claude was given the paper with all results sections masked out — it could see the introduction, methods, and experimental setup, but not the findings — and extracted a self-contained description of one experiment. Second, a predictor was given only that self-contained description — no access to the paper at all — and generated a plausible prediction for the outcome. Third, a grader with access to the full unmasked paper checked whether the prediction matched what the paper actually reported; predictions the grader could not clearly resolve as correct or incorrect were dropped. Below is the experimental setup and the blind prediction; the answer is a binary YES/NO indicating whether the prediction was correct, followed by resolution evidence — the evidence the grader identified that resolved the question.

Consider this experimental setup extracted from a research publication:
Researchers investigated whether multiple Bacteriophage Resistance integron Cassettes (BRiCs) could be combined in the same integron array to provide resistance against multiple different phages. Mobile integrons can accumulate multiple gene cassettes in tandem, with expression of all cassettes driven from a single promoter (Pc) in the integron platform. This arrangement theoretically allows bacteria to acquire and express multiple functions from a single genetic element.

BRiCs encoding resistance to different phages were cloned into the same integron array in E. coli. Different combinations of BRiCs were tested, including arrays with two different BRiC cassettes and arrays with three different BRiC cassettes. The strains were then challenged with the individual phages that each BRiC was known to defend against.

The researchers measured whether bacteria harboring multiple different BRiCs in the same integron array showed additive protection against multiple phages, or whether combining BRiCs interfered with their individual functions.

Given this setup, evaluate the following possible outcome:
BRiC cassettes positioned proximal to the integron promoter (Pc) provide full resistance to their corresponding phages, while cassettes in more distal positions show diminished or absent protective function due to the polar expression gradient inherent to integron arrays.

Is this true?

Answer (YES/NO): YES